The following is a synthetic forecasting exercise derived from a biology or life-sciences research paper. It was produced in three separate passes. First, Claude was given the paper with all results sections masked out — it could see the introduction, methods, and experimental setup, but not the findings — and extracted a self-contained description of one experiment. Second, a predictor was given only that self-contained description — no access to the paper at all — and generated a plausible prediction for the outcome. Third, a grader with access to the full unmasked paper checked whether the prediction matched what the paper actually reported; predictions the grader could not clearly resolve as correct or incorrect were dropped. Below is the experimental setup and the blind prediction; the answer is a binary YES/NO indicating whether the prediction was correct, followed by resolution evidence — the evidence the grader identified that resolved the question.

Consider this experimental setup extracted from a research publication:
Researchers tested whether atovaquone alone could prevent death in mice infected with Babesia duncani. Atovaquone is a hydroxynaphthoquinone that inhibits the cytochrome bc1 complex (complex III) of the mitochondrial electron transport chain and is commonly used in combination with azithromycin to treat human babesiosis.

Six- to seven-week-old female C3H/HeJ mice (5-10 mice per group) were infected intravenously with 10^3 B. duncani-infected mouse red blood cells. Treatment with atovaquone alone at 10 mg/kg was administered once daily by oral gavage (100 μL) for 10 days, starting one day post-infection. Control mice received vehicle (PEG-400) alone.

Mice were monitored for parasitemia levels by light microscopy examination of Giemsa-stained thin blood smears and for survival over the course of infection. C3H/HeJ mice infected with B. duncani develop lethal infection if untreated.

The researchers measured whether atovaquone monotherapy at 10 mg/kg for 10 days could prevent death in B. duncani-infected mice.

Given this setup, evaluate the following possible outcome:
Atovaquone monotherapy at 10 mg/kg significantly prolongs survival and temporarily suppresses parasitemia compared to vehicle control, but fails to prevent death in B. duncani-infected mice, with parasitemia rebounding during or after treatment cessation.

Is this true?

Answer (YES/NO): NO